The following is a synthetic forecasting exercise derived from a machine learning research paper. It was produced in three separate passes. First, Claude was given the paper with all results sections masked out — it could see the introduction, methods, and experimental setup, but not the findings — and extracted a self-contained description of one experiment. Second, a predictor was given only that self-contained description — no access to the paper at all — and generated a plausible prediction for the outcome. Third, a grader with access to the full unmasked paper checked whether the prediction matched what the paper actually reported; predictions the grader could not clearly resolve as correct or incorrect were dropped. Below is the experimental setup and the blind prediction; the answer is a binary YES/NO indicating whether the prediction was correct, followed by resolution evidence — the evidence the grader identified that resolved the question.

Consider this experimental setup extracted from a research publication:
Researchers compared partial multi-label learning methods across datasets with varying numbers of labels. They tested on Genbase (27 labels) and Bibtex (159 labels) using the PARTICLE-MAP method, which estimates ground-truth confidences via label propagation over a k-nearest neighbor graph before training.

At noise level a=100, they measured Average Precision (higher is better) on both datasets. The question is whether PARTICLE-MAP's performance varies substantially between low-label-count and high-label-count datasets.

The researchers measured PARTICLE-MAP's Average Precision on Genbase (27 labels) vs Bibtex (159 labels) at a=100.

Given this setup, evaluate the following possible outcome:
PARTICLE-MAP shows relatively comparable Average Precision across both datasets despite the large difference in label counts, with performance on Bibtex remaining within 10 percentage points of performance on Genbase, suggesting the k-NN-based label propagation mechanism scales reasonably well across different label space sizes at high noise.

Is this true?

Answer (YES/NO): NO